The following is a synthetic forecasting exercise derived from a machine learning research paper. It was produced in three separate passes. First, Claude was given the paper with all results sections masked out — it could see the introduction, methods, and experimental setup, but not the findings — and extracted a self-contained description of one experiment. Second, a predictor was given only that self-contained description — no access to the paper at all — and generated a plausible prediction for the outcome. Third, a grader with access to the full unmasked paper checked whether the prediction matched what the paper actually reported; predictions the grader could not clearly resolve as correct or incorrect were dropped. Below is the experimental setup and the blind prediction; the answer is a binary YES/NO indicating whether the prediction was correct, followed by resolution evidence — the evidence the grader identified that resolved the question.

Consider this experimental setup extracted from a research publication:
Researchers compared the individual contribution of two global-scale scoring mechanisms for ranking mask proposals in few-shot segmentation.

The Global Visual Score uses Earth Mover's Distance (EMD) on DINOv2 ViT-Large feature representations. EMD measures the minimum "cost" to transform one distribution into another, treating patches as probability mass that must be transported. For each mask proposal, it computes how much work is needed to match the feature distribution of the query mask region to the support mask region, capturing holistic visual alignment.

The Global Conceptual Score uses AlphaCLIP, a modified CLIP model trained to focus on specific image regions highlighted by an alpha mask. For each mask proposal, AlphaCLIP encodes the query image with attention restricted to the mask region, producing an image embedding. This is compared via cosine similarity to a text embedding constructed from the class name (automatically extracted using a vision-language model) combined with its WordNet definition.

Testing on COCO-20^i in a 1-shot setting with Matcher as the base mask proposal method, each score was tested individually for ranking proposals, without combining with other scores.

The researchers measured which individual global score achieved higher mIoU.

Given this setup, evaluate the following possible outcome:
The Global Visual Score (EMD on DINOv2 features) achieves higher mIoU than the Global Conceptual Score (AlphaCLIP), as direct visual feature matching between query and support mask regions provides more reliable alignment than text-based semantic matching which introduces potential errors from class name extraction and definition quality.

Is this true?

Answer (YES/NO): NO